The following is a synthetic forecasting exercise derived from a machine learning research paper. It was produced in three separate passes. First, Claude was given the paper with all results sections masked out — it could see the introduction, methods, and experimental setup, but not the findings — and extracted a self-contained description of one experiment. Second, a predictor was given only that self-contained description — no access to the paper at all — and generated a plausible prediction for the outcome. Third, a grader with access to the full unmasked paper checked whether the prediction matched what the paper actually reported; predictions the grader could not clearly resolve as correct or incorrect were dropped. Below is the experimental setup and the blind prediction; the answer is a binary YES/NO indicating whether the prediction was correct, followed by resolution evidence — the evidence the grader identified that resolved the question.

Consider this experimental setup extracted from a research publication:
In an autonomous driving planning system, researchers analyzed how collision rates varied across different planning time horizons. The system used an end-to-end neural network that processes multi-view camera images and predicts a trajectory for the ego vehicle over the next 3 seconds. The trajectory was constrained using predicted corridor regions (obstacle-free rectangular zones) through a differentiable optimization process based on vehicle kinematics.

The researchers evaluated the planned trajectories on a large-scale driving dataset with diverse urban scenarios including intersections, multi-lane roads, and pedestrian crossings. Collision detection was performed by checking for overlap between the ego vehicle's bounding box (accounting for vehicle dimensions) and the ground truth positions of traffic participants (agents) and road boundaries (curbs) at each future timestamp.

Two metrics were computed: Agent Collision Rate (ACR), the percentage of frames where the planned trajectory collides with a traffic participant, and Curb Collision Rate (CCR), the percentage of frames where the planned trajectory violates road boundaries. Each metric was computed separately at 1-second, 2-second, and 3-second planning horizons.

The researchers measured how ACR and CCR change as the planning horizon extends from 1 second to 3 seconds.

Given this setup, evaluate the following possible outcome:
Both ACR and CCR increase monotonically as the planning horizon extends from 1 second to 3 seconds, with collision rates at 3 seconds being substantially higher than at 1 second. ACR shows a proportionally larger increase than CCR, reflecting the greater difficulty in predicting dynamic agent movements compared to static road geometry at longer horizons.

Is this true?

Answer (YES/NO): YES